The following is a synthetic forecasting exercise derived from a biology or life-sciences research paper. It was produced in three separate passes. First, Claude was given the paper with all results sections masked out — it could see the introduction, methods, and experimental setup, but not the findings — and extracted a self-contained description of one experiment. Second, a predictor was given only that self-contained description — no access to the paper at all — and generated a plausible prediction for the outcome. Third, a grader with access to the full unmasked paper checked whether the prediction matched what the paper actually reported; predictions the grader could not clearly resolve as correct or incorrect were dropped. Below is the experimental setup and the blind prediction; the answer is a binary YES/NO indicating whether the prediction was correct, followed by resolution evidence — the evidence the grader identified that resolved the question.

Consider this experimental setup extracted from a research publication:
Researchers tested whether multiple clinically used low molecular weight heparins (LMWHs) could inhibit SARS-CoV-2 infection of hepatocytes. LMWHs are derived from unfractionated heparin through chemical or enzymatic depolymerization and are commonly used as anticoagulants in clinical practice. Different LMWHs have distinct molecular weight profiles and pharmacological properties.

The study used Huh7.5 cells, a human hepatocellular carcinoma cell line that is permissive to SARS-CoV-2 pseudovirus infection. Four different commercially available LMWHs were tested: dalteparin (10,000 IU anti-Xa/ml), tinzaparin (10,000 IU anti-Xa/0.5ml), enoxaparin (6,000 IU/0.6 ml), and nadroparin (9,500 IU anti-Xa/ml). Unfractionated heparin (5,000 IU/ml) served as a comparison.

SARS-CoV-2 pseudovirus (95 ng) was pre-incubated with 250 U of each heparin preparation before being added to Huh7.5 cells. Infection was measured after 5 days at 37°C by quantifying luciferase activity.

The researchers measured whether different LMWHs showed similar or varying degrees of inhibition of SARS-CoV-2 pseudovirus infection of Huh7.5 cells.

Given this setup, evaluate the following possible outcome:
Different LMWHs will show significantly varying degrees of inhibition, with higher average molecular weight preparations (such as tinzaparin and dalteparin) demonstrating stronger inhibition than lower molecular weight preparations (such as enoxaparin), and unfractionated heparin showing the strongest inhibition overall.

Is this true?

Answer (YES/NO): NO